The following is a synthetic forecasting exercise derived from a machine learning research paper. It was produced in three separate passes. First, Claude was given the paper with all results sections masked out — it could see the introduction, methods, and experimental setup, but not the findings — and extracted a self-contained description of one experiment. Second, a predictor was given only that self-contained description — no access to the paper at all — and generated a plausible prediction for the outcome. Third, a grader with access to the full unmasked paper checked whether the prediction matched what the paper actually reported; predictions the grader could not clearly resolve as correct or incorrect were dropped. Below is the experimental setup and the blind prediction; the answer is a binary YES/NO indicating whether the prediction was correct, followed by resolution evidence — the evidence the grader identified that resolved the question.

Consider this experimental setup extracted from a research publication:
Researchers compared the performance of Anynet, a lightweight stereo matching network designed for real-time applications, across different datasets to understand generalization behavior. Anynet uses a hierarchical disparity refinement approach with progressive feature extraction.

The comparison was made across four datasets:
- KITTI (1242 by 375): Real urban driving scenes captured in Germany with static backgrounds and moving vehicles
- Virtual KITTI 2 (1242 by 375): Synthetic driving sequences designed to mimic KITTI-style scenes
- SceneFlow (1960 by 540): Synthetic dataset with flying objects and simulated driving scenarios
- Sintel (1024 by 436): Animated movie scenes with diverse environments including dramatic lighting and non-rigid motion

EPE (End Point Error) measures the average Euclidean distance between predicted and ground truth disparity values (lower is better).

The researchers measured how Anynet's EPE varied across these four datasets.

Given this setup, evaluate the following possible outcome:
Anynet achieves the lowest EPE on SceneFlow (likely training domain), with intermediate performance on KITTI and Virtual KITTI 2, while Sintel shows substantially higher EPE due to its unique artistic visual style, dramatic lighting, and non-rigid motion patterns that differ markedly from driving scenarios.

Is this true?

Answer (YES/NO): NO